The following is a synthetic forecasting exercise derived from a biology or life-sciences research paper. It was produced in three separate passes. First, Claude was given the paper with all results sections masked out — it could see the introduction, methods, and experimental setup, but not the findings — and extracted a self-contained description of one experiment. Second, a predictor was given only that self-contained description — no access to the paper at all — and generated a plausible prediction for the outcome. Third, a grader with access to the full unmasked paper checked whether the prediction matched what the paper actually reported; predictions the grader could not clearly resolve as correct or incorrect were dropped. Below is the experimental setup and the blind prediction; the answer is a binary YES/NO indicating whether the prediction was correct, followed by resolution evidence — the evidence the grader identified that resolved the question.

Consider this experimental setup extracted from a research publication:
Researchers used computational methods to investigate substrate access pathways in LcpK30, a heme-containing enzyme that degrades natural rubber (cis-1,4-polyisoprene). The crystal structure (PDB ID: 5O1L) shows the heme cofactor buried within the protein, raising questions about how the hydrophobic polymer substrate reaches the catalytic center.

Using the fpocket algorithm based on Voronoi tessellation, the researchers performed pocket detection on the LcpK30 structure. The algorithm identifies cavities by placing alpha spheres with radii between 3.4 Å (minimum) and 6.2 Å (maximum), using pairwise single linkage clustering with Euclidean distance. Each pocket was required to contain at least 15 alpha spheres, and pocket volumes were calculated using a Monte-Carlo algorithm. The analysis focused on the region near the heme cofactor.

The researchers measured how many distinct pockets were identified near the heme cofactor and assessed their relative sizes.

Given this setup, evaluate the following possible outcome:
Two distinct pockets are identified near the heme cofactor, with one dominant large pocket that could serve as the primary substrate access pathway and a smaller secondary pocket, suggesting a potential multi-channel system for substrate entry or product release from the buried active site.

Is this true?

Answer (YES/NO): NO